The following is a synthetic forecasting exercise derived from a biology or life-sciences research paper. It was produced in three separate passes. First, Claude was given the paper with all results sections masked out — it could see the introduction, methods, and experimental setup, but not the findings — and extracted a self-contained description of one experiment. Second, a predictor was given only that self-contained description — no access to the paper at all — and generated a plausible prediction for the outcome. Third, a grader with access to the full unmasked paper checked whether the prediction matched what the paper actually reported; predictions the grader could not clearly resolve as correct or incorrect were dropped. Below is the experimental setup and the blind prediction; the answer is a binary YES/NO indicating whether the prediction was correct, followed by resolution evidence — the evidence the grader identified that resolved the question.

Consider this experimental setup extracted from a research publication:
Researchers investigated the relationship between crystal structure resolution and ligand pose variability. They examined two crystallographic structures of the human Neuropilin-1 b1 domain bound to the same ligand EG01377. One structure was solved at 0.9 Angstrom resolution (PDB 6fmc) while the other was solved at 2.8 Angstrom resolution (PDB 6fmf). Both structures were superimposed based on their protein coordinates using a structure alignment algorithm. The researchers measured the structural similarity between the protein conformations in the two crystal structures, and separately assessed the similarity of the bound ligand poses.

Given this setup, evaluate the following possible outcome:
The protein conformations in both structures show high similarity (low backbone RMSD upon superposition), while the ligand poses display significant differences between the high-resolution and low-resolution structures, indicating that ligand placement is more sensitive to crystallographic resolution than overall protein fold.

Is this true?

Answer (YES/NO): NO